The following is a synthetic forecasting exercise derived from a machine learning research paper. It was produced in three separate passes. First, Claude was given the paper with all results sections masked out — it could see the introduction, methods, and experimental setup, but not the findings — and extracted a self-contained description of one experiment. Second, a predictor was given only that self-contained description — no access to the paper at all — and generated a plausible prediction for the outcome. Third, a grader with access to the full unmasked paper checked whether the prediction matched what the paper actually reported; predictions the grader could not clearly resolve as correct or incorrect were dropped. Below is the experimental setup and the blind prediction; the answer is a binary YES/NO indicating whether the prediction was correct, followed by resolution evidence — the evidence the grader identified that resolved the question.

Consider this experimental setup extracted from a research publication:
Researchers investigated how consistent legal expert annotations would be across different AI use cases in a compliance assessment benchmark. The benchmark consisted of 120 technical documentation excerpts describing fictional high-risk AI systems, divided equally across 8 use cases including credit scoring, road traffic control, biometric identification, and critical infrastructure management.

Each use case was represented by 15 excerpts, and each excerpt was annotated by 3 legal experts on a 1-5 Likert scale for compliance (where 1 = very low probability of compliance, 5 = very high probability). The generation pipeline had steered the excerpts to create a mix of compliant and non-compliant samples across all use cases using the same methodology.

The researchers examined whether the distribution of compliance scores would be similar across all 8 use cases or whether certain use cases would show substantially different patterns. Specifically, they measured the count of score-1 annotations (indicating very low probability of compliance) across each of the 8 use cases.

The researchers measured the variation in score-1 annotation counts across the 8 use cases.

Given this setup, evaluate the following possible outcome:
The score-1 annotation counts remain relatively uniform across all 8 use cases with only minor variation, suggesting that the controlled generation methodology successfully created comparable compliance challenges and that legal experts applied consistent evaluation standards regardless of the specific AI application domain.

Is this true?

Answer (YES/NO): NO